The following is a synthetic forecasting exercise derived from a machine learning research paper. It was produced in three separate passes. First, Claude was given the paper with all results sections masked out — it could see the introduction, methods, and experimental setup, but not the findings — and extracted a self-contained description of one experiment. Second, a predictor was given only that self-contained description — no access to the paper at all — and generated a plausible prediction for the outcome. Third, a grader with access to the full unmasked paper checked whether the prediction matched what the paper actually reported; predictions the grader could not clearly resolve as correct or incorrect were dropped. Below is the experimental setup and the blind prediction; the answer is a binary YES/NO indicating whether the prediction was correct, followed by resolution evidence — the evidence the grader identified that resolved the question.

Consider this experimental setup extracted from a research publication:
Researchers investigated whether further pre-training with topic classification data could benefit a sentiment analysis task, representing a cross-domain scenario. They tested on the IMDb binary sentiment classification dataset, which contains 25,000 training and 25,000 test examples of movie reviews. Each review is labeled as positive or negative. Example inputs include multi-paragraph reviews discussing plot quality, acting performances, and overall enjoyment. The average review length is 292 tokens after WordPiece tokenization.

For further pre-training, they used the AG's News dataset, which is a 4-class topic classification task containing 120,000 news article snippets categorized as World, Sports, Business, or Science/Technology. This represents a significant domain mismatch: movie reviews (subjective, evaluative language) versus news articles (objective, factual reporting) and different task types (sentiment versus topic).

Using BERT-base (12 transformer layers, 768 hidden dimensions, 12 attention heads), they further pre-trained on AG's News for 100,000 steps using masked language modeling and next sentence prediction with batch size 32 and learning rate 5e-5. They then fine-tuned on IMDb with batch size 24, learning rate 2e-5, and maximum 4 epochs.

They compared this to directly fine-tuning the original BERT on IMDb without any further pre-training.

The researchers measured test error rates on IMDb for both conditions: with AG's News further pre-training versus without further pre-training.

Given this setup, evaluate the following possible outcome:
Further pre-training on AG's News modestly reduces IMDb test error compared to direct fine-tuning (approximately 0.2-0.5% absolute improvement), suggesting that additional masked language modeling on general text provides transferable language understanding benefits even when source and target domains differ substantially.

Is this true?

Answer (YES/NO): NO